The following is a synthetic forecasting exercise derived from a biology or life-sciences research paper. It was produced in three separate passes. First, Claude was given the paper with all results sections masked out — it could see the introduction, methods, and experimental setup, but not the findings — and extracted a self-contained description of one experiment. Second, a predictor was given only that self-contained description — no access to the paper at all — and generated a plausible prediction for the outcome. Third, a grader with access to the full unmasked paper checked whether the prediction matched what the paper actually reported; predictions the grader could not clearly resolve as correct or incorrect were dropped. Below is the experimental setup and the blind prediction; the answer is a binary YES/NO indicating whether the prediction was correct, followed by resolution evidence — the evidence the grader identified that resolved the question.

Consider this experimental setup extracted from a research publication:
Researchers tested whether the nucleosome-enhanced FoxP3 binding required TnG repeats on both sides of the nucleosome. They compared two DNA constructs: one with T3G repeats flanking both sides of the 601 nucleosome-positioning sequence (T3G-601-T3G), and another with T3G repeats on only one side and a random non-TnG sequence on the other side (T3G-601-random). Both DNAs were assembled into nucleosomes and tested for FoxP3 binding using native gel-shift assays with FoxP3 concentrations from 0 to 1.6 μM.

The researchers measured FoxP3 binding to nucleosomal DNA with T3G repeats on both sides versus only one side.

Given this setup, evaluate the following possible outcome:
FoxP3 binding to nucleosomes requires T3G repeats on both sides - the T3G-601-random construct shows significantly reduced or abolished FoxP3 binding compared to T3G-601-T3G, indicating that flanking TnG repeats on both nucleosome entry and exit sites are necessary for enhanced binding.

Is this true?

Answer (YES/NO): YES